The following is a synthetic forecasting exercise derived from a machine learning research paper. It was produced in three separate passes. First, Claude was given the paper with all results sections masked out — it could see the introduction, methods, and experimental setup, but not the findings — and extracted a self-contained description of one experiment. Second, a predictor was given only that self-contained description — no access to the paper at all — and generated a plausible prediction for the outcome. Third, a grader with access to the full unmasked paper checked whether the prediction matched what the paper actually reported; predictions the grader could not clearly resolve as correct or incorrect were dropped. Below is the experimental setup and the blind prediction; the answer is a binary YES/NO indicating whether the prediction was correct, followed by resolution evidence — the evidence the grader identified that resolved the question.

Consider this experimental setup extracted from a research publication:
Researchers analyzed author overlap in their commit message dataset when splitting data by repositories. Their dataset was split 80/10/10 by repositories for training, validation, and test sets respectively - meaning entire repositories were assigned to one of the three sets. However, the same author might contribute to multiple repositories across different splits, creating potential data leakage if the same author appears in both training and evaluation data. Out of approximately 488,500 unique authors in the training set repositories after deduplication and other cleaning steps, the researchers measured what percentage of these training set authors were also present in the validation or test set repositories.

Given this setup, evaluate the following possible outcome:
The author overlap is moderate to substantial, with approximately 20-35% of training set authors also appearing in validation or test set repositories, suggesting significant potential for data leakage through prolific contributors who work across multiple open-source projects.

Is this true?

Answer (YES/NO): NO